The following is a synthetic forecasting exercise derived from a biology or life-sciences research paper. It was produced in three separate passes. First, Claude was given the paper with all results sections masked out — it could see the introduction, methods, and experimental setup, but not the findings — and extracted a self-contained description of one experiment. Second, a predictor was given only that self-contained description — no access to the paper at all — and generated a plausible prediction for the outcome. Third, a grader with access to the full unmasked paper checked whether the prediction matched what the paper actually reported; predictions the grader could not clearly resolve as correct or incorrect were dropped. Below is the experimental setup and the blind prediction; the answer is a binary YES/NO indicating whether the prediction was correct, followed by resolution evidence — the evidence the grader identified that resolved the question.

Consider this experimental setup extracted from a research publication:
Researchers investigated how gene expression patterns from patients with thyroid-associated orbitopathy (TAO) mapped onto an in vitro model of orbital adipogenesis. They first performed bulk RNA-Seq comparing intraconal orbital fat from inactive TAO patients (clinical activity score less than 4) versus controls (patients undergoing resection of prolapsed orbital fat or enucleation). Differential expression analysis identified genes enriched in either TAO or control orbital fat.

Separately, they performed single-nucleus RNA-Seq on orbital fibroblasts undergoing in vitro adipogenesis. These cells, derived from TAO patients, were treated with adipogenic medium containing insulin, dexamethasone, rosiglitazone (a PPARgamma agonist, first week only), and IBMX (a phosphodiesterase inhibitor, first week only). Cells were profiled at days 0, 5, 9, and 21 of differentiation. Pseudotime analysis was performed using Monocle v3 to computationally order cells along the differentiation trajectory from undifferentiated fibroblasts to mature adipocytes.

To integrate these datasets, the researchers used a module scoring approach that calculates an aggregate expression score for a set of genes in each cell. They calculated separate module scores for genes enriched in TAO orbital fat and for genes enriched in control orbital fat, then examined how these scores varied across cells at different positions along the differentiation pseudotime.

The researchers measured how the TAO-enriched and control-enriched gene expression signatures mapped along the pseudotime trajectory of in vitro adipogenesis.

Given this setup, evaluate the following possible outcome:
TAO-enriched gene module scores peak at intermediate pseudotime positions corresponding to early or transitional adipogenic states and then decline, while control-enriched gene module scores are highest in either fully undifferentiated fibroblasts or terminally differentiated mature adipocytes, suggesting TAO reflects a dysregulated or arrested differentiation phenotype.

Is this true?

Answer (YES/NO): NO